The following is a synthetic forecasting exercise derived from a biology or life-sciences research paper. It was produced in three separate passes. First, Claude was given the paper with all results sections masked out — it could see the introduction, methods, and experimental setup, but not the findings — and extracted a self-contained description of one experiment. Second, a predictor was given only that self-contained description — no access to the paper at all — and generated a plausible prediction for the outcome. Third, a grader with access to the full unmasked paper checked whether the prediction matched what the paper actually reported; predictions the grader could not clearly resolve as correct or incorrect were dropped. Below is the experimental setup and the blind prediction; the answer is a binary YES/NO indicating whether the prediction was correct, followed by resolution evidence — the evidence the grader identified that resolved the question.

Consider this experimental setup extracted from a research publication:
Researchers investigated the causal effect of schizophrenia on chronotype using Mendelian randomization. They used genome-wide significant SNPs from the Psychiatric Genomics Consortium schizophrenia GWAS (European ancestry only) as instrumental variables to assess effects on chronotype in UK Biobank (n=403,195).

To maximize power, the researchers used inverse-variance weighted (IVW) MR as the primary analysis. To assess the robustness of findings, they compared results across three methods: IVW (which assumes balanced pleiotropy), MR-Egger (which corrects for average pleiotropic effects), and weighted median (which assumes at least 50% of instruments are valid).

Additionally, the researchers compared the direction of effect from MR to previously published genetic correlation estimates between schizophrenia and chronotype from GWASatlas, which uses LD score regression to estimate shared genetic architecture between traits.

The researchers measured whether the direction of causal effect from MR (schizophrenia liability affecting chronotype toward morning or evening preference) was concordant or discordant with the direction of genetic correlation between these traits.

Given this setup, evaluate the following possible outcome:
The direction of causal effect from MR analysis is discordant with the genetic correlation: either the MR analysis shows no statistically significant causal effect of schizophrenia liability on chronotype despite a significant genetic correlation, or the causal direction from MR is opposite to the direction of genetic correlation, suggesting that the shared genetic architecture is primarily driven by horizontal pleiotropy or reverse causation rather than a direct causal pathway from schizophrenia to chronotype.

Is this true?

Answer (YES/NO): NO